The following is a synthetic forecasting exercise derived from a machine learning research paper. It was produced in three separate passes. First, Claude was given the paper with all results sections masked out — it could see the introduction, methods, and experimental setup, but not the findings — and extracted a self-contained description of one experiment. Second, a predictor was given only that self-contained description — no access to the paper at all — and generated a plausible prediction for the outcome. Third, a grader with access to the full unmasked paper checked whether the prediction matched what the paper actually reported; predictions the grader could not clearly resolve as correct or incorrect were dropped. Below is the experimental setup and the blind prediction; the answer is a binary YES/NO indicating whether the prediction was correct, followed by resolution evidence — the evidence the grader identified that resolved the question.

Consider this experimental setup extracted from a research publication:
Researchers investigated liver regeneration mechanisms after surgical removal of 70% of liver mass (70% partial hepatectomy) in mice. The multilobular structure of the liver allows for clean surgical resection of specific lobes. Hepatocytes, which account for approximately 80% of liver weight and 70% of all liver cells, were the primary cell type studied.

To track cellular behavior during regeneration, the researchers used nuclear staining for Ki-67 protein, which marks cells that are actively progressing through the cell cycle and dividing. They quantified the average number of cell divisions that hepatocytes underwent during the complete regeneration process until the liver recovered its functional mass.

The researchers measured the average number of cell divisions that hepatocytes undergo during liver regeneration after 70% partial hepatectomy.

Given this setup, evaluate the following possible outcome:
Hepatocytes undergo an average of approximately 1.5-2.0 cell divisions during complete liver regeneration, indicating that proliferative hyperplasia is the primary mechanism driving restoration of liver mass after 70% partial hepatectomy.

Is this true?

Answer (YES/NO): NO